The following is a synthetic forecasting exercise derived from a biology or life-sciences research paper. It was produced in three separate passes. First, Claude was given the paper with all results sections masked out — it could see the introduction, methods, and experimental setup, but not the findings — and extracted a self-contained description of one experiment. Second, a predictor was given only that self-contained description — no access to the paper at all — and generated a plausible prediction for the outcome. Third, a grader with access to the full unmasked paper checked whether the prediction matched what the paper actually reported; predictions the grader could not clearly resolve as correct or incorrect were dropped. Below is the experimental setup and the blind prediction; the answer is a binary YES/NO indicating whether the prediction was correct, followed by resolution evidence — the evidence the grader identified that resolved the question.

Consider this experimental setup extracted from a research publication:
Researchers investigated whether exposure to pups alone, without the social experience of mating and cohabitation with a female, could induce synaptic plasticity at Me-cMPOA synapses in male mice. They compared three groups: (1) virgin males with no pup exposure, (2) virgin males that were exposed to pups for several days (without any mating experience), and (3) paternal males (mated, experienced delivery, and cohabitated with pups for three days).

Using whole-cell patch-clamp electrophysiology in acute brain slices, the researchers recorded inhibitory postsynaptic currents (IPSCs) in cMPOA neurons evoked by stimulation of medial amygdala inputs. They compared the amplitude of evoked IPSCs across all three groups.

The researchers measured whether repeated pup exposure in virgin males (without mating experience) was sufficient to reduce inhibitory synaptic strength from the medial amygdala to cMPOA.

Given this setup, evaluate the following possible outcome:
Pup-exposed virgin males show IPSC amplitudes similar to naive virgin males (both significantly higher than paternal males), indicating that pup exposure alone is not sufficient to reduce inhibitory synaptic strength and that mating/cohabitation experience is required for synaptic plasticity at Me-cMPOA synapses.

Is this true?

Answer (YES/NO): YES